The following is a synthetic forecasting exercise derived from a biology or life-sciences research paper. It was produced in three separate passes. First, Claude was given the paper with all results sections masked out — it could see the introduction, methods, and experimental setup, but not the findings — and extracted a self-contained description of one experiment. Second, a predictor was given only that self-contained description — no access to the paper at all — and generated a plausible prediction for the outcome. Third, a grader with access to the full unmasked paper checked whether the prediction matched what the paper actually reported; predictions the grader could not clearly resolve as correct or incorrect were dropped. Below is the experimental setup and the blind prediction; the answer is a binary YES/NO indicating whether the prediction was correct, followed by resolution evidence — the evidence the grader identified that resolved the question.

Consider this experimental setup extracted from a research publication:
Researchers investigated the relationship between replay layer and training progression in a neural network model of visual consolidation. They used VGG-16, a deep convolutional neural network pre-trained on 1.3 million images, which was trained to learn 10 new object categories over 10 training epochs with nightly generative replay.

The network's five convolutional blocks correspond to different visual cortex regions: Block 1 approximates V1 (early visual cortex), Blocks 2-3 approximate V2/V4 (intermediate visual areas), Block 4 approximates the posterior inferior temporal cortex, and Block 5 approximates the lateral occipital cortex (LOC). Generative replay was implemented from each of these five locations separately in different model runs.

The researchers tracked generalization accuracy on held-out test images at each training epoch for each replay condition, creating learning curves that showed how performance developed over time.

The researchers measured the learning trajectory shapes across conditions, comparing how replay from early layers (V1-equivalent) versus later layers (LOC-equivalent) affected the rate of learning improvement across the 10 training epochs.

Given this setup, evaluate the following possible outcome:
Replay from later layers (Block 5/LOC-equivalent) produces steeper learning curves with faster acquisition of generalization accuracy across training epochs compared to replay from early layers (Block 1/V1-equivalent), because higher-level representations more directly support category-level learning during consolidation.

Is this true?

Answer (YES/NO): YES